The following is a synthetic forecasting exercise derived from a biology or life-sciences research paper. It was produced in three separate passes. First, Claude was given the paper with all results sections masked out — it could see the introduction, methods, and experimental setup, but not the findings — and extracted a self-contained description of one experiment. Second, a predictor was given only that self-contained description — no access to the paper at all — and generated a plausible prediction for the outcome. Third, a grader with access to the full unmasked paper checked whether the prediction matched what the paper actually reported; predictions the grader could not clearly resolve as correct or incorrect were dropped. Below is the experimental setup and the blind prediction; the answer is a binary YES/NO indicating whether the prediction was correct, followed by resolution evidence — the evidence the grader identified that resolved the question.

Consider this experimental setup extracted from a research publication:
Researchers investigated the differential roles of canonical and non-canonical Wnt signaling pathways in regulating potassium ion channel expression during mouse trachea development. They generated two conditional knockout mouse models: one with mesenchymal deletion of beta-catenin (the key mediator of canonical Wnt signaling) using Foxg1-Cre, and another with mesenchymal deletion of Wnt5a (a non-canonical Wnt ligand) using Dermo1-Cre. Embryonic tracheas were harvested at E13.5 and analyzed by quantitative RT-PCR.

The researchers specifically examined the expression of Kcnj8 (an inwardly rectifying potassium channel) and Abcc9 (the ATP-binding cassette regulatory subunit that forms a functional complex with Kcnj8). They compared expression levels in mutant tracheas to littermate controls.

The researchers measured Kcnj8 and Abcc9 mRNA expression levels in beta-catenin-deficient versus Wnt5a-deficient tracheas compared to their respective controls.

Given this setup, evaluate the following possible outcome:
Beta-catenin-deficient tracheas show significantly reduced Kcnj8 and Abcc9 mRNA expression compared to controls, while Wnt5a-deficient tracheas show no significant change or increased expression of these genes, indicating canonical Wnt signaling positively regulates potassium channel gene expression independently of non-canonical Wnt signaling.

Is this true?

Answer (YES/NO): NO